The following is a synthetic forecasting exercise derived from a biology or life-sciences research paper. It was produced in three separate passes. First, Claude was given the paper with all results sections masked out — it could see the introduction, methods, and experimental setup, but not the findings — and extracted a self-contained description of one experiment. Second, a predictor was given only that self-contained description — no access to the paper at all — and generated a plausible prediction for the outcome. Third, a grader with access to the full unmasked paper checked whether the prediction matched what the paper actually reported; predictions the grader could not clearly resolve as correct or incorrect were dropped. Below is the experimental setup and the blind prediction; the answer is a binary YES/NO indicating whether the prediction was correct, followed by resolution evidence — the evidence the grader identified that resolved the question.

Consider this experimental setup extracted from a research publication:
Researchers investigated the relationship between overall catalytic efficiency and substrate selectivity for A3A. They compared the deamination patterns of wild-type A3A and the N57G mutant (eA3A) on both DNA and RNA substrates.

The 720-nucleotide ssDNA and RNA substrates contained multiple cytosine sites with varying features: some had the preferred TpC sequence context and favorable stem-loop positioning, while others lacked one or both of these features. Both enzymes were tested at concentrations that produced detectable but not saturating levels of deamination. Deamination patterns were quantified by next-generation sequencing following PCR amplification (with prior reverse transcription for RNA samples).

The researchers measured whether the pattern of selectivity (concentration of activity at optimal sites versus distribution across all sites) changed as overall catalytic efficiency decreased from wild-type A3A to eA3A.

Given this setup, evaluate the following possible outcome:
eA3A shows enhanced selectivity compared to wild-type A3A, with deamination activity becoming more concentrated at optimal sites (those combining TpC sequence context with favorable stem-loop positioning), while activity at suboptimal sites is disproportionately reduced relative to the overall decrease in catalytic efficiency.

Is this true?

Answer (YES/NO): YES